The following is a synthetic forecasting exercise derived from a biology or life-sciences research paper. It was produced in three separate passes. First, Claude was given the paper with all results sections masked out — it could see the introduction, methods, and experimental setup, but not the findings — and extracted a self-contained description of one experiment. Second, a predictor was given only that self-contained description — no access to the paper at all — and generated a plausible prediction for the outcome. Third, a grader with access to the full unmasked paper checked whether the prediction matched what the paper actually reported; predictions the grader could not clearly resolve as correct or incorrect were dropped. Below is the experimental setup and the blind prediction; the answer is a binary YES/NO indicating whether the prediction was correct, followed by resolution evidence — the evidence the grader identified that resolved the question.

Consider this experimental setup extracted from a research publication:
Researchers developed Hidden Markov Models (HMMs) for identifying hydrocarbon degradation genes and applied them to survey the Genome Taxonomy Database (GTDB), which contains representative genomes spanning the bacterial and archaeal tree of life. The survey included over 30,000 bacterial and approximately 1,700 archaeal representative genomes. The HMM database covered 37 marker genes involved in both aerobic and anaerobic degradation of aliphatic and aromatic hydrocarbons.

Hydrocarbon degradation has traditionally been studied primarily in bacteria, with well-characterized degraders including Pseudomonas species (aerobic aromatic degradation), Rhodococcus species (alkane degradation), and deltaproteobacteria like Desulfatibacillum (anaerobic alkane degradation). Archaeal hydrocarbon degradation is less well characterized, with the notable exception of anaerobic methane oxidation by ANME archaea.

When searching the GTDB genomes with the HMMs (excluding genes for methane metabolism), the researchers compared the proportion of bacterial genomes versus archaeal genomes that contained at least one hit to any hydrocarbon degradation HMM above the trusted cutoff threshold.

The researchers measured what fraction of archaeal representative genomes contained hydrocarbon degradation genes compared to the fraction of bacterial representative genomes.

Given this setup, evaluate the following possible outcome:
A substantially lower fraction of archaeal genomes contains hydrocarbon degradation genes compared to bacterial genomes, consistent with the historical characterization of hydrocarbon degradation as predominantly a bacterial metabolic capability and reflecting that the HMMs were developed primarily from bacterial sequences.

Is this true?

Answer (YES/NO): YES